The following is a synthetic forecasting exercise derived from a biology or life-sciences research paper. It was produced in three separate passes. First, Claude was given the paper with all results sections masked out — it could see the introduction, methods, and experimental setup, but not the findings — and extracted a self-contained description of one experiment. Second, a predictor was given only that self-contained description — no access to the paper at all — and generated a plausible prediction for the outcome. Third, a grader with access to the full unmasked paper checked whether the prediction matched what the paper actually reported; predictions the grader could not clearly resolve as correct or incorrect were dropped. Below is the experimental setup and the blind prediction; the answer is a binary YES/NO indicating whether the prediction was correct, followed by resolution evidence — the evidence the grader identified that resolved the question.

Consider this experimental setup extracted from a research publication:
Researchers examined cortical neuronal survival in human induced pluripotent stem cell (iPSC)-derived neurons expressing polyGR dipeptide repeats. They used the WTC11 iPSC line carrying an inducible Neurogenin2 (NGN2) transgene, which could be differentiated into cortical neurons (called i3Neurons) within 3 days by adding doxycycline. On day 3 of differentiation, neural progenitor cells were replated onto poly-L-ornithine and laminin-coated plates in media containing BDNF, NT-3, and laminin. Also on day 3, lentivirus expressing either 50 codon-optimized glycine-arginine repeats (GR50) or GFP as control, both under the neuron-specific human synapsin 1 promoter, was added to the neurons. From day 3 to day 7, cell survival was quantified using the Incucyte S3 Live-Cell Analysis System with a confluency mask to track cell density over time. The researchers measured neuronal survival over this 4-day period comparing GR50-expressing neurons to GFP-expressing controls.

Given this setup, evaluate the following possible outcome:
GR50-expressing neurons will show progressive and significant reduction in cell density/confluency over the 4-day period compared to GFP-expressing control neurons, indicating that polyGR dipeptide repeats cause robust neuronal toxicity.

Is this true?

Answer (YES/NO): YES